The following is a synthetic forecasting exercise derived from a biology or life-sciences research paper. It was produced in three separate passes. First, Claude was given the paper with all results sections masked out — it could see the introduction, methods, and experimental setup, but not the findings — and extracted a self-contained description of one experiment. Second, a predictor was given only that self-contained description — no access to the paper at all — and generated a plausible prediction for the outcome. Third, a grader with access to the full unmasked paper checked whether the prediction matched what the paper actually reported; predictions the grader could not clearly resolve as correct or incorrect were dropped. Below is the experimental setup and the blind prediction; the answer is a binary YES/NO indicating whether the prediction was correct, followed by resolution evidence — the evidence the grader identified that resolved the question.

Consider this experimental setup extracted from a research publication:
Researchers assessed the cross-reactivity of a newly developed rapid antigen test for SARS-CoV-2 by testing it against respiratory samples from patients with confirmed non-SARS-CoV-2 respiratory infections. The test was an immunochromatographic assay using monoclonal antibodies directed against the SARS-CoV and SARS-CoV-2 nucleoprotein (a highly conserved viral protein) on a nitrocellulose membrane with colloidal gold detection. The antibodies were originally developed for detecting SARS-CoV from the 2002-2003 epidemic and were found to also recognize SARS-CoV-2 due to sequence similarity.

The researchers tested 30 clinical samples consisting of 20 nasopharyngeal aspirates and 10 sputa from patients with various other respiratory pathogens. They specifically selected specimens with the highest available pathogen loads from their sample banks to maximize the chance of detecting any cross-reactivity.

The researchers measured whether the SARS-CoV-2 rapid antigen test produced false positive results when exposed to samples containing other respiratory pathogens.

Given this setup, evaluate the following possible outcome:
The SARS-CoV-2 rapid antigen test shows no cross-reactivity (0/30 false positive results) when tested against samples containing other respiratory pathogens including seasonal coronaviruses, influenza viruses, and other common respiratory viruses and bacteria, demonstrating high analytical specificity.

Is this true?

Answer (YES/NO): NO